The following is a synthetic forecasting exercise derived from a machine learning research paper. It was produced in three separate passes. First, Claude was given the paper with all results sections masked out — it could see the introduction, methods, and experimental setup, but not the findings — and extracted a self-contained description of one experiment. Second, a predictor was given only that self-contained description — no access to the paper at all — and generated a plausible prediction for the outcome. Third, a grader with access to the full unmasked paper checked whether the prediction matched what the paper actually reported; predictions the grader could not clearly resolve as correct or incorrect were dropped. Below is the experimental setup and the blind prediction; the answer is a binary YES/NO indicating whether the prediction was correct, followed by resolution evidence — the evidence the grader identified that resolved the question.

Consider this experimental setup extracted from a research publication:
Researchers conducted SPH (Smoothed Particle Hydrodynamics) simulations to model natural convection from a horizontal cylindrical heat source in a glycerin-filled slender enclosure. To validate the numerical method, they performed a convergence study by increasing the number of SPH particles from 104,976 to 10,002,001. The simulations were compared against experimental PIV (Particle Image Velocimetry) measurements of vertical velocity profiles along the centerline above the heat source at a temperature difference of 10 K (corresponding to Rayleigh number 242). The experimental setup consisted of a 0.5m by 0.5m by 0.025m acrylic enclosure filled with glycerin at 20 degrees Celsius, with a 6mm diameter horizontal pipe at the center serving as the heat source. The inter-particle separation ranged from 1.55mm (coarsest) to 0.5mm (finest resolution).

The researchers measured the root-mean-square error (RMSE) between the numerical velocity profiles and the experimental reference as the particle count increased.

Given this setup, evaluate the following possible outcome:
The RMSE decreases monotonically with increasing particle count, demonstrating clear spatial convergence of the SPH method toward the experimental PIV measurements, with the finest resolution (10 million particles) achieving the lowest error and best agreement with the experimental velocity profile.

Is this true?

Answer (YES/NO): YES